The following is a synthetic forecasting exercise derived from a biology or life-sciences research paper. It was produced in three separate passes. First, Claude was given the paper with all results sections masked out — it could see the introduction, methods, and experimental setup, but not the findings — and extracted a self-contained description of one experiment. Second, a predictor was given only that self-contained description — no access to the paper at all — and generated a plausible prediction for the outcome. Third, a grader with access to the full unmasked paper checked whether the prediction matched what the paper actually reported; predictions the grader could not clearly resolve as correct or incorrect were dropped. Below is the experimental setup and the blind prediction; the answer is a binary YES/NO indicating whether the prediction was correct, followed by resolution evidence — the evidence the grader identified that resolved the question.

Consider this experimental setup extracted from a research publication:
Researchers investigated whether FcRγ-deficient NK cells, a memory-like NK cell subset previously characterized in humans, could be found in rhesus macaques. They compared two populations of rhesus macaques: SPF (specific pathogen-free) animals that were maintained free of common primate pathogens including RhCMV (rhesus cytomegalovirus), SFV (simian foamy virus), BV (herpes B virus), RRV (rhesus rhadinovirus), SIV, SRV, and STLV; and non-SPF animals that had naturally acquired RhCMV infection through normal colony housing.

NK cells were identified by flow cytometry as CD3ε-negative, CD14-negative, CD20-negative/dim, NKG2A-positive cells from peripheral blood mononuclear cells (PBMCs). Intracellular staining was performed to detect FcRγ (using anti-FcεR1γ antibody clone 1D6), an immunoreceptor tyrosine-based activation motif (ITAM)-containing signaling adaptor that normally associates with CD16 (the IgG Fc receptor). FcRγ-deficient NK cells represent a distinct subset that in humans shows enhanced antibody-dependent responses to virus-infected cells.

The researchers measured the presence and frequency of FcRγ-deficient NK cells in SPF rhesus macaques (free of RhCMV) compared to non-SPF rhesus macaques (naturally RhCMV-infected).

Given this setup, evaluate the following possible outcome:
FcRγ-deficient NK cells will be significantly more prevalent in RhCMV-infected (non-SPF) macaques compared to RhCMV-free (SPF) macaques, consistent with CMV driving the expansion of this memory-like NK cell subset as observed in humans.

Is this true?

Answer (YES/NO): YES